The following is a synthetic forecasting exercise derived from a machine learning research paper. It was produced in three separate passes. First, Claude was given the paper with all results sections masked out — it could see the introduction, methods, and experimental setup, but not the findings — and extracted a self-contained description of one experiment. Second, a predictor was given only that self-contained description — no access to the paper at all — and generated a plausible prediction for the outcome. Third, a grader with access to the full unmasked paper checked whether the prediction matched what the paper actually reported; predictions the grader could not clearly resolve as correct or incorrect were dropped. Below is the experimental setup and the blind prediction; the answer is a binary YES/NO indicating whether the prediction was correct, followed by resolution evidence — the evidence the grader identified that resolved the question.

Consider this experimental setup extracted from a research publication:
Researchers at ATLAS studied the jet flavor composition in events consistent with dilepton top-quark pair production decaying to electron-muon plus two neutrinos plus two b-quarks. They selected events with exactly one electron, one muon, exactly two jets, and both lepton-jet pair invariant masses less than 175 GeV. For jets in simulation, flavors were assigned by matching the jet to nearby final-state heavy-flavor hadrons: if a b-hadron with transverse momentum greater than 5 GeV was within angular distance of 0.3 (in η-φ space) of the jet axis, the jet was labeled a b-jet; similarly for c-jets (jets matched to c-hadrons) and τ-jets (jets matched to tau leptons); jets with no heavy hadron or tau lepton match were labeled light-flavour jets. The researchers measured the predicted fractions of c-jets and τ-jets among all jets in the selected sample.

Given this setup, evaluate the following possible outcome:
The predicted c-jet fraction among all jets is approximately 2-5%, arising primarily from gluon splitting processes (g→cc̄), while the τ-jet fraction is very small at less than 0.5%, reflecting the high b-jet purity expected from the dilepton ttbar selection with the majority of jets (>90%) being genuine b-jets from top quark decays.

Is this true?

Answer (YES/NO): NO